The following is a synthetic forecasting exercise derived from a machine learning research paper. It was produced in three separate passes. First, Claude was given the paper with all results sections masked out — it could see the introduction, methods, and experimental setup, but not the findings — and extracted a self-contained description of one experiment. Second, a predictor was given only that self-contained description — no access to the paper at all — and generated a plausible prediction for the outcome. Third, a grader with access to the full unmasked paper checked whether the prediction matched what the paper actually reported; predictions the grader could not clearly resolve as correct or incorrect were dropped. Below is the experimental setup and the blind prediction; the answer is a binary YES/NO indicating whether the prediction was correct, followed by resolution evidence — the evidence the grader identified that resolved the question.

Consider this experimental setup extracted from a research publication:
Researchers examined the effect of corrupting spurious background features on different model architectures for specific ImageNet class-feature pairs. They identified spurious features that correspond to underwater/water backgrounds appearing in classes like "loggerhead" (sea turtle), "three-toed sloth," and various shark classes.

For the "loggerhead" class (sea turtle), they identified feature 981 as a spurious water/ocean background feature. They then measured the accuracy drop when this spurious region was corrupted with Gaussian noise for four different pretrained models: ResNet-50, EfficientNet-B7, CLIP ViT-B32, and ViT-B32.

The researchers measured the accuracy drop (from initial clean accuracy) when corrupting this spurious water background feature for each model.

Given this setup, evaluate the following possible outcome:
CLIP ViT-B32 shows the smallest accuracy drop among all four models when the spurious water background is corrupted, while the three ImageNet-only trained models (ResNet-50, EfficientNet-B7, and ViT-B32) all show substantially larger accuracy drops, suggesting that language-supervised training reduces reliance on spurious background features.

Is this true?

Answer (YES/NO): NO